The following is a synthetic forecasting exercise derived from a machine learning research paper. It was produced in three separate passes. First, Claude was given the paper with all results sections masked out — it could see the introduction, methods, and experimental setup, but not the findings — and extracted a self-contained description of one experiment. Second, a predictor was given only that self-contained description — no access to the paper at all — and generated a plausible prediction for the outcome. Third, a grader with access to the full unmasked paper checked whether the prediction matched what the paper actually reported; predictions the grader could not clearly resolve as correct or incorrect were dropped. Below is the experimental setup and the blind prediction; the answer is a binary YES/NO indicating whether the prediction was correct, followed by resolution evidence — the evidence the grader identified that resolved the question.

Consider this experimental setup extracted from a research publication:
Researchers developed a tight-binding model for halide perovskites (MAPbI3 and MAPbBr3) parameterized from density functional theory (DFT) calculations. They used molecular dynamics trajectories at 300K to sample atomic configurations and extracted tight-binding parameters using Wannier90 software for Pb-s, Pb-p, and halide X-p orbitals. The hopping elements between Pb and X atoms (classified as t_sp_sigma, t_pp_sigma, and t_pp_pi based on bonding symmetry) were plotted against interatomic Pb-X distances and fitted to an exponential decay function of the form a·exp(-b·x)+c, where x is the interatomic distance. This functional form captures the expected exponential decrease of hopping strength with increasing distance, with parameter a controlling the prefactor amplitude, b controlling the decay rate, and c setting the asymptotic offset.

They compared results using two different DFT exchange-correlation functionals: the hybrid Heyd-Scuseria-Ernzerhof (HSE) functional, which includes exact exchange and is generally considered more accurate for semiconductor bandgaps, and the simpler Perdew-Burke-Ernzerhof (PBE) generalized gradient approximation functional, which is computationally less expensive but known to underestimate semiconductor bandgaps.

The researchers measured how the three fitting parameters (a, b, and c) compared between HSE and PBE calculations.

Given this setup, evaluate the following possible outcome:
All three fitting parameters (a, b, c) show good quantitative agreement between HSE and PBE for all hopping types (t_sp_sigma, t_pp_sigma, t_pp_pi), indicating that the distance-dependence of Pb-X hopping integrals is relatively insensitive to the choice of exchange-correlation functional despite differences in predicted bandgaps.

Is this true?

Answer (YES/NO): NO